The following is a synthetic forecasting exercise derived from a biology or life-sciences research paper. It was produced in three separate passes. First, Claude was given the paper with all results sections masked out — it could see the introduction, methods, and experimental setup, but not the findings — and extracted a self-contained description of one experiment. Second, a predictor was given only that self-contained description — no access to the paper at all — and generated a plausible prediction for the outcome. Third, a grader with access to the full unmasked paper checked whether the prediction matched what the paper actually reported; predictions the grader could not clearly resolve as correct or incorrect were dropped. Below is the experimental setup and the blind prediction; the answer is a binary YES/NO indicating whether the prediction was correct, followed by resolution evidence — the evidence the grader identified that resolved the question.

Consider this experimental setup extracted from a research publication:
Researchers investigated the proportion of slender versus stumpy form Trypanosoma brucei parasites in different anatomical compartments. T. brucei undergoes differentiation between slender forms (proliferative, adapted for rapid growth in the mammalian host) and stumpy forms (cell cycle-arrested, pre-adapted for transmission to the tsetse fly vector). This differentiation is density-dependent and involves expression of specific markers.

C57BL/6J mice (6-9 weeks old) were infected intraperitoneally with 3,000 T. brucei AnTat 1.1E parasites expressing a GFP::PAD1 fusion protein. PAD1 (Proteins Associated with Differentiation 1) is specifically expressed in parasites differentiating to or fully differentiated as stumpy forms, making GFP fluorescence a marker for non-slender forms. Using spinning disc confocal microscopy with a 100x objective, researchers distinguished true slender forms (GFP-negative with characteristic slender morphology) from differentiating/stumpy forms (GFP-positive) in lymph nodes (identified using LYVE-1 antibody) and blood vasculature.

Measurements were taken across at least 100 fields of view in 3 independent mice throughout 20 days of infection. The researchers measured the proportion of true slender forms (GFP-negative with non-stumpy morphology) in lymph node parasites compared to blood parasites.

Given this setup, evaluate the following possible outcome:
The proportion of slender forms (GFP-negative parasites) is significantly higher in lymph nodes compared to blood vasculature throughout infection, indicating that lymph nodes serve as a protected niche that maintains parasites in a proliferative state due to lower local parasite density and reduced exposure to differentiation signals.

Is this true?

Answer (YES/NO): NO